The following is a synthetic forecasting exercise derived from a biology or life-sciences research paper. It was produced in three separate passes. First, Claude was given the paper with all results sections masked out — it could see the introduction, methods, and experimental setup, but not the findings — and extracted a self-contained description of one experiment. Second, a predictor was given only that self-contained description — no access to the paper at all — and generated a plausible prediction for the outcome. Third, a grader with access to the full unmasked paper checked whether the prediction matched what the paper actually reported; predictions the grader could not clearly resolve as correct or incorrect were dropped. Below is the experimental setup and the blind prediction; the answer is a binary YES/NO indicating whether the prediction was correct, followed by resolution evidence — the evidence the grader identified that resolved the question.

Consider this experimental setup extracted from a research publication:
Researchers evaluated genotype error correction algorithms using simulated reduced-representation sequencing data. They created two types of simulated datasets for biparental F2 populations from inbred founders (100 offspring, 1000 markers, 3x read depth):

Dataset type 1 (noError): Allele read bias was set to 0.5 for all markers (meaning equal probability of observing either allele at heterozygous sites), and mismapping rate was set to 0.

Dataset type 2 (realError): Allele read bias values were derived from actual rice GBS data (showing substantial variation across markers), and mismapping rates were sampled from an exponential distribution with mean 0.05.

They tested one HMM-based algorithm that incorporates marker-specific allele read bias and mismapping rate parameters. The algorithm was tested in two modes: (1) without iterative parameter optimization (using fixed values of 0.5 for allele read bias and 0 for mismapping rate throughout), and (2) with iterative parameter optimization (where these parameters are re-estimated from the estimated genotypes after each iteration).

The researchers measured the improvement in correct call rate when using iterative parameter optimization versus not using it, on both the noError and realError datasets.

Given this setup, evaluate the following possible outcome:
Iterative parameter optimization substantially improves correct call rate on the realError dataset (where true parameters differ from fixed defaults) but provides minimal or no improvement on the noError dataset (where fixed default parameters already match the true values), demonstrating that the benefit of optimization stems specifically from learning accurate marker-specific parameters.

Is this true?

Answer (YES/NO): YES